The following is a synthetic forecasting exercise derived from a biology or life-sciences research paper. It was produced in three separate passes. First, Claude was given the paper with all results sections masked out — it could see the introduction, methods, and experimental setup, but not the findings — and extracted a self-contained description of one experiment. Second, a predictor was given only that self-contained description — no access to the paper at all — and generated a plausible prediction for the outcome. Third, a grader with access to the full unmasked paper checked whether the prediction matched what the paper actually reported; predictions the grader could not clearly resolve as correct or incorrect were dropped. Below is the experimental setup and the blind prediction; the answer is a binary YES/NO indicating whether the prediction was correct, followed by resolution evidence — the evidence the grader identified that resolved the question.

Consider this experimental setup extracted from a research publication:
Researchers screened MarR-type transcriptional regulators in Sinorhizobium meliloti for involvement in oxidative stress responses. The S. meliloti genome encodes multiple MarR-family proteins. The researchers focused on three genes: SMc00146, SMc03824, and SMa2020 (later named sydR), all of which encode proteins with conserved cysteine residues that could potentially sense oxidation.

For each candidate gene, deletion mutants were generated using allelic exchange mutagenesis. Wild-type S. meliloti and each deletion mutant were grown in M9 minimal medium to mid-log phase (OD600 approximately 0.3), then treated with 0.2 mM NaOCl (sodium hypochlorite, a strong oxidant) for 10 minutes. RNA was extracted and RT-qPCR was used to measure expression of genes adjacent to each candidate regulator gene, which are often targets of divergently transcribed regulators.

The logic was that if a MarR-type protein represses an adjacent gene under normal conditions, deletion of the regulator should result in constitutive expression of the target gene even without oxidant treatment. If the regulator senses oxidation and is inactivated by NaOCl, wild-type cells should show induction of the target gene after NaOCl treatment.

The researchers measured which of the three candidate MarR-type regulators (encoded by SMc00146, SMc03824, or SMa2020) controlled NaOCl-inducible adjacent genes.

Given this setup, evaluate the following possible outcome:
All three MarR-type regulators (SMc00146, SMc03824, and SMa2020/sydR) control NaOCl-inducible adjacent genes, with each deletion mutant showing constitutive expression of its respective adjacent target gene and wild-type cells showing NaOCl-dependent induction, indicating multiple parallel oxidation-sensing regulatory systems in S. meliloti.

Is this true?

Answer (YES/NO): NO